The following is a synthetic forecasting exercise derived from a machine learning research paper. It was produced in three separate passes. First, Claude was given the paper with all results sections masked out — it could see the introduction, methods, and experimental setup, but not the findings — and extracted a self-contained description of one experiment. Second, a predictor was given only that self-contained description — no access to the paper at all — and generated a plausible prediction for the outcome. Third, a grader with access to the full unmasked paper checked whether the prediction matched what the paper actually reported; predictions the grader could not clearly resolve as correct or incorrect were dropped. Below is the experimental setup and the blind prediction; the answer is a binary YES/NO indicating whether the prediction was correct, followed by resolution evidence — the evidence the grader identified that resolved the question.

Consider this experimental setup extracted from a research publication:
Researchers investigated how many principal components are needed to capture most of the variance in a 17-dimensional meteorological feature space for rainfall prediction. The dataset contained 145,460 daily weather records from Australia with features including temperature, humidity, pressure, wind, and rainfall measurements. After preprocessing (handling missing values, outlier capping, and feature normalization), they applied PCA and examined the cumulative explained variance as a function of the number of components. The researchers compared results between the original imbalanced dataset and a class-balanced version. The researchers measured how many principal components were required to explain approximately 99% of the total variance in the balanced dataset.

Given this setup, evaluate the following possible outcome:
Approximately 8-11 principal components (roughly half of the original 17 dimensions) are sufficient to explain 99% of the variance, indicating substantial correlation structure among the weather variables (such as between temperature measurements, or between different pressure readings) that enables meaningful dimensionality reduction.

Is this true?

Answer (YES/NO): NO